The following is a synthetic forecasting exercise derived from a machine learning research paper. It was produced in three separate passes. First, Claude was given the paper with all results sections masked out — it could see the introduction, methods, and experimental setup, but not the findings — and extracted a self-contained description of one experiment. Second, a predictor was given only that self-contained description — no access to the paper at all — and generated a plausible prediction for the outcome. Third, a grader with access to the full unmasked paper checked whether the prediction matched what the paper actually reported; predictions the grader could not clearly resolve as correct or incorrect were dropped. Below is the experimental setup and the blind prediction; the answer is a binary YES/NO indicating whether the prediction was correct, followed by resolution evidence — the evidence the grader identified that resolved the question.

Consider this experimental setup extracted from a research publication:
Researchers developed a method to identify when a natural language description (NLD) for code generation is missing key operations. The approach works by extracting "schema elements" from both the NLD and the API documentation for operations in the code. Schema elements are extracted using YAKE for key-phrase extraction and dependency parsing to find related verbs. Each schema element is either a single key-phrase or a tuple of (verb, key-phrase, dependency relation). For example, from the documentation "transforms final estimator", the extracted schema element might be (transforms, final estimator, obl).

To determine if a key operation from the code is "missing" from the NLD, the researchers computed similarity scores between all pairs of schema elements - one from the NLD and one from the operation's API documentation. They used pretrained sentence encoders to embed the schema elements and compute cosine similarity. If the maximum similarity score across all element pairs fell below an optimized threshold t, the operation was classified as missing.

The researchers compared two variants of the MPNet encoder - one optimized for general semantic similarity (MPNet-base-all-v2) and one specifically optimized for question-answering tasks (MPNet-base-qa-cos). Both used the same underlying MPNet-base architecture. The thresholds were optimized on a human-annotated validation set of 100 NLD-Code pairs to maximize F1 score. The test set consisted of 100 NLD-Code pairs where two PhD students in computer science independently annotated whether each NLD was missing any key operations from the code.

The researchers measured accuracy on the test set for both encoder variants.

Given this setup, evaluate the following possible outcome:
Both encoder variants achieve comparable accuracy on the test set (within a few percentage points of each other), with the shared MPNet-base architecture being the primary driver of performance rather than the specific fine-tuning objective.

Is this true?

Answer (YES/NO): NO